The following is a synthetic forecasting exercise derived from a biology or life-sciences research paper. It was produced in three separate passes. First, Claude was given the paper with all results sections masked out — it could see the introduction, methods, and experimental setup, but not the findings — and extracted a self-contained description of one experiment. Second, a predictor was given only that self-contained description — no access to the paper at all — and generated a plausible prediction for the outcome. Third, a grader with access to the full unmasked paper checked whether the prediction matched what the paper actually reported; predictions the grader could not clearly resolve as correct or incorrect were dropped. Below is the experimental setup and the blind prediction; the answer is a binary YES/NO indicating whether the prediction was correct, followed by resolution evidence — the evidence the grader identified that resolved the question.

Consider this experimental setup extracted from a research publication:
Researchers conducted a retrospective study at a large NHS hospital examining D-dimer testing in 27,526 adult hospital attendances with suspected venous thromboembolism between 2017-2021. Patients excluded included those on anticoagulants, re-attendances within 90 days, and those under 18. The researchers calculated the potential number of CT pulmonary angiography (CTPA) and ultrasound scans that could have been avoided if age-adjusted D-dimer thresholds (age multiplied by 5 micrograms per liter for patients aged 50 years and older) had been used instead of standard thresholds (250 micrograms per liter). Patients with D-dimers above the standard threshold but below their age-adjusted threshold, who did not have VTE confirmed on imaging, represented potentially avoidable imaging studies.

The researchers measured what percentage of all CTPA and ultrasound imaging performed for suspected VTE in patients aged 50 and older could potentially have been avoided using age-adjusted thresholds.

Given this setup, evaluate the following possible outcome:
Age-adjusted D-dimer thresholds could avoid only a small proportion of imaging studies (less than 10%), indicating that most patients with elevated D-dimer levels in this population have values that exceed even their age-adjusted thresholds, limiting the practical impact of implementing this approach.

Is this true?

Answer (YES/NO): NO